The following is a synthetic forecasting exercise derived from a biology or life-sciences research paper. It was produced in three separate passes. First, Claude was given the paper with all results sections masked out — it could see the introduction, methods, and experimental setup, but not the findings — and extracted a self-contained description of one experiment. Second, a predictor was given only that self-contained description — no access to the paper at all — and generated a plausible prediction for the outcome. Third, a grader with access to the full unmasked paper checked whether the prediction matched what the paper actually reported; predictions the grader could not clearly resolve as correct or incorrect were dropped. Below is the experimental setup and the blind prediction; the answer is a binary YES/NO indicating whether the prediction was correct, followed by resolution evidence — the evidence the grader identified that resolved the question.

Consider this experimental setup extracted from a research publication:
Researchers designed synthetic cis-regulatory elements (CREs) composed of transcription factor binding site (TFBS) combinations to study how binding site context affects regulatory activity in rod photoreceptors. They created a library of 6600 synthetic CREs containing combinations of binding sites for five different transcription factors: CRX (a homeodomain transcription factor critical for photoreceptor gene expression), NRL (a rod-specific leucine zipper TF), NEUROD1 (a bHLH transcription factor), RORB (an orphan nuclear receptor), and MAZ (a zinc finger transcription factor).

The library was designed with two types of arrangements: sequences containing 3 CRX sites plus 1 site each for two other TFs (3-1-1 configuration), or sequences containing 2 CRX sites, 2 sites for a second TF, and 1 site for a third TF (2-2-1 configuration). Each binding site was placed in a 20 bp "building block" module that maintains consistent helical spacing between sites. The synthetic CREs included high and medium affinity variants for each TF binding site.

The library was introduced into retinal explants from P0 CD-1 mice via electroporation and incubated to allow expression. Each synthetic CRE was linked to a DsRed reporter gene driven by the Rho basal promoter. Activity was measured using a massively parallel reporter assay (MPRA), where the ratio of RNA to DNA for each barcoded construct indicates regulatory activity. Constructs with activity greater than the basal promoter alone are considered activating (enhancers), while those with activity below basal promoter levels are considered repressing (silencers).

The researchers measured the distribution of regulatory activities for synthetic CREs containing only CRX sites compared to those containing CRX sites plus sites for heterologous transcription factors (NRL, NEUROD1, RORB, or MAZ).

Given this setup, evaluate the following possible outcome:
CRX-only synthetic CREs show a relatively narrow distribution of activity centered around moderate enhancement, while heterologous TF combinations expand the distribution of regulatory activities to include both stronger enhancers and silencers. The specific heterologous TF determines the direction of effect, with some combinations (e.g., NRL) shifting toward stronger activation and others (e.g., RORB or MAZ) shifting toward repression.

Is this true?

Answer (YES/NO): NO